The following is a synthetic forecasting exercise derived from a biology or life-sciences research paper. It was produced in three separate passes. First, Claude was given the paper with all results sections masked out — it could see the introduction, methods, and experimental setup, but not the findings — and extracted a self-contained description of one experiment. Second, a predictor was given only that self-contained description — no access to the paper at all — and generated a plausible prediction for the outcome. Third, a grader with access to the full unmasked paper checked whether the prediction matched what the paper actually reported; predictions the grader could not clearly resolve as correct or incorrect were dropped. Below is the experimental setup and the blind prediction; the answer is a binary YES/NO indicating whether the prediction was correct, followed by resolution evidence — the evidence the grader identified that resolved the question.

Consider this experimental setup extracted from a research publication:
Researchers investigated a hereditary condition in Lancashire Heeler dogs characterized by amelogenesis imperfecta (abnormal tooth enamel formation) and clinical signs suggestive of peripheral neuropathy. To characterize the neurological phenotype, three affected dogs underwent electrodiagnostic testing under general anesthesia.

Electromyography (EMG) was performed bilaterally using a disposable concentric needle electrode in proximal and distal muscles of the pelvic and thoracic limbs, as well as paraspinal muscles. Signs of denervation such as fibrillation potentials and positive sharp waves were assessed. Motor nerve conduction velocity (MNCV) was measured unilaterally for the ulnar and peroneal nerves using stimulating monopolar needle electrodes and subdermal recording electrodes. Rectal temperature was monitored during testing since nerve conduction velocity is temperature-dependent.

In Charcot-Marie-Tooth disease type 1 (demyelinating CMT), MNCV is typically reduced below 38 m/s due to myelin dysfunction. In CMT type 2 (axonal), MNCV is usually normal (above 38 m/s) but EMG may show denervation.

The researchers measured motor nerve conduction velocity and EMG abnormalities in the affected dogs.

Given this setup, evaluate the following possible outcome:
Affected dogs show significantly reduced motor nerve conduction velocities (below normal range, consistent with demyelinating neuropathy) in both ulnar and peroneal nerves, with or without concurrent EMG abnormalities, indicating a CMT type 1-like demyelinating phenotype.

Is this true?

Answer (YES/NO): YES